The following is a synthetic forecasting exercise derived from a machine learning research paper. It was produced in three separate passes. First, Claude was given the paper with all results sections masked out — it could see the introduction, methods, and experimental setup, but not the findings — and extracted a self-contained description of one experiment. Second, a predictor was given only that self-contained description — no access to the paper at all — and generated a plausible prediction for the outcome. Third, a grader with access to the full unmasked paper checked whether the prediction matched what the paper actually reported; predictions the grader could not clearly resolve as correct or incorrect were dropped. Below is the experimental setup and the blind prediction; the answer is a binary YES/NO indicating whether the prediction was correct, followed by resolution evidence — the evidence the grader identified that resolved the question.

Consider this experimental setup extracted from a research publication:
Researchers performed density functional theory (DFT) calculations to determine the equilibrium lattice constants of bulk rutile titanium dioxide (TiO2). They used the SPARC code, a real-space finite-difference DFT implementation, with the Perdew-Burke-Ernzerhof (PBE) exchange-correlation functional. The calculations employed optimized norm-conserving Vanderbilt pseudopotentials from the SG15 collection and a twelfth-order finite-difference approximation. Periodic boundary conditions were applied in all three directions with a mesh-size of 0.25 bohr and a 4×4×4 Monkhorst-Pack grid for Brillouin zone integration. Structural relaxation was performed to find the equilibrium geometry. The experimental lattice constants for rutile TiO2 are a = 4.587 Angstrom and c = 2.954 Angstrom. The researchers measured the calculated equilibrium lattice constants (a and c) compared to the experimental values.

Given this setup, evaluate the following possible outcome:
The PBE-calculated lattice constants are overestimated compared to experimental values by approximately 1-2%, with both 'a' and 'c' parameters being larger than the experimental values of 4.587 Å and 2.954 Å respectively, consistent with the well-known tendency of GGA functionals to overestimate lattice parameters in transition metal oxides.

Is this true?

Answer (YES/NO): NO